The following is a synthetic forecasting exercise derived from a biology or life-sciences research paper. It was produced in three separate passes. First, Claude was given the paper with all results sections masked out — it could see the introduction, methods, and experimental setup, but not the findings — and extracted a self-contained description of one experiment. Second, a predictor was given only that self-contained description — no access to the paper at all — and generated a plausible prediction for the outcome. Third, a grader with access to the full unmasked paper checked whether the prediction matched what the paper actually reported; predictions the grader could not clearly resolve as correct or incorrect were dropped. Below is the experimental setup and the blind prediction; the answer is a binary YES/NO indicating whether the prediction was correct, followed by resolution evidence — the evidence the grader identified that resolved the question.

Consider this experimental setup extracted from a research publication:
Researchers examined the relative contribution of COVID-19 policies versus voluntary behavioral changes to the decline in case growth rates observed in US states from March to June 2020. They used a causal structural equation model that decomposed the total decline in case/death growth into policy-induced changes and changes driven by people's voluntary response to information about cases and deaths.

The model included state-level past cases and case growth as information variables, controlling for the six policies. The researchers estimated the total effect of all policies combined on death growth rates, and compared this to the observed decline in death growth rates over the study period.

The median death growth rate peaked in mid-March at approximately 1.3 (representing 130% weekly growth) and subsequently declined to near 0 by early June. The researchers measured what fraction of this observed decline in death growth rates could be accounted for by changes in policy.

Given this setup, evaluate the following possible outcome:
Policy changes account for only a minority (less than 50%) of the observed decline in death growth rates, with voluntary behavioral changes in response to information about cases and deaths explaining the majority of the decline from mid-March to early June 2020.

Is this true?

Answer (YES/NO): NO